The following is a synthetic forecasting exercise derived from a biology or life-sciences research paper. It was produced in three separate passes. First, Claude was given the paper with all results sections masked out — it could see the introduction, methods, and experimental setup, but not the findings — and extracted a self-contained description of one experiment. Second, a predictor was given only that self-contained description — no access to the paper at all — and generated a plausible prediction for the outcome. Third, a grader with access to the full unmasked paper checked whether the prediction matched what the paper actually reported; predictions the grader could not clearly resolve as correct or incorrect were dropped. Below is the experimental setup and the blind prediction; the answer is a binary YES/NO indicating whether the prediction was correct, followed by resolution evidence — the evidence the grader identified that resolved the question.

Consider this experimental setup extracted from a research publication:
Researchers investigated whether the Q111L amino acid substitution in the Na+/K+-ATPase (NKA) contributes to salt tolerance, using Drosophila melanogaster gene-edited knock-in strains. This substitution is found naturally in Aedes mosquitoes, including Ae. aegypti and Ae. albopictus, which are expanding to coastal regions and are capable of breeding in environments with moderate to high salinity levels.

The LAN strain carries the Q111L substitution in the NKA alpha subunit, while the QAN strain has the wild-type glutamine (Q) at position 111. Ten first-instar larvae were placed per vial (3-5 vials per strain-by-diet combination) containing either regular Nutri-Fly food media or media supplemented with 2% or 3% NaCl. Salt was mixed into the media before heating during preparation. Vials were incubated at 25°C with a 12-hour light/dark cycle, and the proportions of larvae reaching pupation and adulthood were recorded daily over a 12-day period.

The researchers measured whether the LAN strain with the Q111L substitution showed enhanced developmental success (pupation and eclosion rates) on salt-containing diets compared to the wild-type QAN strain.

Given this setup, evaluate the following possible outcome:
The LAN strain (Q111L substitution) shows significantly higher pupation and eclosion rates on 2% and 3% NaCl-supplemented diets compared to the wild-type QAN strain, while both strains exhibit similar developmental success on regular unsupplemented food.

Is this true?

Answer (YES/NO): NO